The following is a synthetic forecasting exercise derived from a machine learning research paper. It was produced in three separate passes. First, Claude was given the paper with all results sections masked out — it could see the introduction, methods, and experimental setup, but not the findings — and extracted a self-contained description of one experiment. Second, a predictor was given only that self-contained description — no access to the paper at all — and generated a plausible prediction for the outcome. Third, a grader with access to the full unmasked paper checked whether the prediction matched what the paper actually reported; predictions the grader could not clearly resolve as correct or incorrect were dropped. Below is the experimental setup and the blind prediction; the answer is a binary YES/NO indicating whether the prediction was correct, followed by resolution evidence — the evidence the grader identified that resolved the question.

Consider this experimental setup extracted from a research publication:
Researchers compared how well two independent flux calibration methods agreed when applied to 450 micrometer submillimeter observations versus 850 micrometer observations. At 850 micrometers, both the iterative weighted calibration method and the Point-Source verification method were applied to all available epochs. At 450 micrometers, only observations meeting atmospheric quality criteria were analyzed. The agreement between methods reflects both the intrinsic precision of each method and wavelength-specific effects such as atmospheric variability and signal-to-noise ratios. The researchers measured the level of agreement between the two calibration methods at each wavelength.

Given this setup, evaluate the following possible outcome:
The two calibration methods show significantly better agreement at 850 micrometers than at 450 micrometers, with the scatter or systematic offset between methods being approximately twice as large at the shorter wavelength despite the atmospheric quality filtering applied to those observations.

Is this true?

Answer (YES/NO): YES